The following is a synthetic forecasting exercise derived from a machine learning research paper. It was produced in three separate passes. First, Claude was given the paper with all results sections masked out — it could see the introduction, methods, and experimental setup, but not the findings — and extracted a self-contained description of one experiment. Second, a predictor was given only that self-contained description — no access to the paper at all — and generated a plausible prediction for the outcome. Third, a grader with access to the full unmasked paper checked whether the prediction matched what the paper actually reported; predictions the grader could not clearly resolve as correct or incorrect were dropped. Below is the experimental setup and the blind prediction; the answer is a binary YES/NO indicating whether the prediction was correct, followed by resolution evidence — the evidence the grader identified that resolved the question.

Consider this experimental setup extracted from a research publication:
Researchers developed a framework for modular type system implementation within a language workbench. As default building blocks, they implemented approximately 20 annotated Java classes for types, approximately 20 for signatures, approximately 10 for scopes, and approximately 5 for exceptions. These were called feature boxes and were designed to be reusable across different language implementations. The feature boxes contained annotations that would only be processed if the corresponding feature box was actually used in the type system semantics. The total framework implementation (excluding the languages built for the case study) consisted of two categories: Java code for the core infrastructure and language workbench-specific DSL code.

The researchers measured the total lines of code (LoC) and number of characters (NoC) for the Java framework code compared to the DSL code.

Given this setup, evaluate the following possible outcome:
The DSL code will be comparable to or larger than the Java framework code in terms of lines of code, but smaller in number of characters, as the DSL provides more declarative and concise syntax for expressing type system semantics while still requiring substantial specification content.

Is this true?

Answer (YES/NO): NO